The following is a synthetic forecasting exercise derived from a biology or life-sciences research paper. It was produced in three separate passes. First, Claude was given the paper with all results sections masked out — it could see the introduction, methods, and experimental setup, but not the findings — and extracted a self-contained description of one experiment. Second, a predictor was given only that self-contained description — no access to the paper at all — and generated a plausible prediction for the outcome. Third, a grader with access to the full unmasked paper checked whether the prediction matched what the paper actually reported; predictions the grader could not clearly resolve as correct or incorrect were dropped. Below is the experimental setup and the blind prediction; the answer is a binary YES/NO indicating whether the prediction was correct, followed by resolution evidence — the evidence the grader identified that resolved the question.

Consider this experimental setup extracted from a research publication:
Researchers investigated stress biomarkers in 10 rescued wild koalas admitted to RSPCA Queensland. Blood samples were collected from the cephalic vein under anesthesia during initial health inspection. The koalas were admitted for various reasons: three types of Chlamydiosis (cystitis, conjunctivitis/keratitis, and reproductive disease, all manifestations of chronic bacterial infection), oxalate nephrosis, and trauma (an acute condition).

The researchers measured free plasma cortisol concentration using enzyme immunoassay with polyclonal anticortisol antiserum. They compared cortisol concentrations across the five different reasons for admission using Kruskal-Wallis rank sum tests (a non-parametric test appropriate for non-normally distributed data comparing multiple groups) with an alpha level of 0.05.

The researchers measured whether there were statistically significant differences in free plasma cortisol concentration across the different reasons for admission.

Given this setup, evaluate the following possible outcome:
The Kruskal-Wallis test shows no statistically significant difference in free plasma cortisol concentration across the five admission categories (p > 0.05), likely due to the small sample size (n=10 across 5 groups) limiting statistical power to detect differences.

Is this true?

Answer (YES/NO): YES